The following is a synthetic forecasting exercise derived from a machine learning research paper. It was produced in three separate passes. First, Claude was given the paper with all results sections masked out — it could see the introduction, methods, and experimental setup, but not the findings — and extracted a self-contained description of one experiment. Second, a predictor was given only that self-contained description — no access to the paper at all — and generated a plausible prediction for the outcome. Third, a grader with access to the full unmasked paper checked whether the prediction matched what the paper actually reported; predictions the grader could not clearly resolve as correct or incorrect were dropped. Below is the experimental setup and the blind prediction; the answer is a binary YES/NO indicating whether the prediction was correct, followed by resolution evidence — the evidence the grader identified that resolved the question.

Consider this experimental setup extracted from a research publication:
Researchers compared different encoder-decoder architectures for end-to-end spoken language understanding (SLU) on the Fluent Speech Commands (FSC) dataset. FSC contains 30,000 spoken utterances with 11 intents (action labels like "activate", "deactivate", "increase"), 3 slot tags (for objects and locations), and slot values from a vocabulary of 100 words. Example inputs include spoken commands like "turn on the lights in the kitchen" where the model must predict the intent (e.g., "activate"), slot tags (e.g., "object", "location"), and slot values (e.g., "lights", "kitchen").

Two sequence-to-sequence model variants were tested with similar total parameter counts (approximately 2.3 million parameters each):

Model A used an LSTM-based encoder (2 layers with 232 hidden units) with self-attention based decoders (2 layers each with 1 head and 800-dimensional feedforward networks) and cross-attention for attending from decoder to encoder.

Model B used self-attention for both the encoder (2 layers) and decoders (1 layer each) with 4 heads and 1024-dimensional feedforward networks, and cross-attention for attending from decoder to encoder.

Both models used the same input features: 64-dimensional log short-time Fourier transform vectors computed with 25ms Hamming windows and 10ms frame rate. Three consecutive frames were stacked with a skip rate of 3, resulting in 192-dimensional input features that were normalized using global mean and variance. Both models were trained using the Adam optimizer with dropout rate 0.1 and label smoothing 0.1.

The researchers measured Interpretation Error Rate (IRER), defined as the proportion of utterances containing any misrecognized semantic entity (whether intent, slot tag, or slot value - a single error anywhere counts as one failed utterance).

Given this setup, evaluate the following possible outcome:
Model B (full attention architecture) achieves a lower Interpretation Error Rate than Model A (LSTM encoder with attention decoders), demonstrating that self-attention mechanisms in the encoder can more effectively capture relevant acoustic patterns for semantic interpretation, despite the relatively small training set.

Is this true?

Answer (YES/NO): NO